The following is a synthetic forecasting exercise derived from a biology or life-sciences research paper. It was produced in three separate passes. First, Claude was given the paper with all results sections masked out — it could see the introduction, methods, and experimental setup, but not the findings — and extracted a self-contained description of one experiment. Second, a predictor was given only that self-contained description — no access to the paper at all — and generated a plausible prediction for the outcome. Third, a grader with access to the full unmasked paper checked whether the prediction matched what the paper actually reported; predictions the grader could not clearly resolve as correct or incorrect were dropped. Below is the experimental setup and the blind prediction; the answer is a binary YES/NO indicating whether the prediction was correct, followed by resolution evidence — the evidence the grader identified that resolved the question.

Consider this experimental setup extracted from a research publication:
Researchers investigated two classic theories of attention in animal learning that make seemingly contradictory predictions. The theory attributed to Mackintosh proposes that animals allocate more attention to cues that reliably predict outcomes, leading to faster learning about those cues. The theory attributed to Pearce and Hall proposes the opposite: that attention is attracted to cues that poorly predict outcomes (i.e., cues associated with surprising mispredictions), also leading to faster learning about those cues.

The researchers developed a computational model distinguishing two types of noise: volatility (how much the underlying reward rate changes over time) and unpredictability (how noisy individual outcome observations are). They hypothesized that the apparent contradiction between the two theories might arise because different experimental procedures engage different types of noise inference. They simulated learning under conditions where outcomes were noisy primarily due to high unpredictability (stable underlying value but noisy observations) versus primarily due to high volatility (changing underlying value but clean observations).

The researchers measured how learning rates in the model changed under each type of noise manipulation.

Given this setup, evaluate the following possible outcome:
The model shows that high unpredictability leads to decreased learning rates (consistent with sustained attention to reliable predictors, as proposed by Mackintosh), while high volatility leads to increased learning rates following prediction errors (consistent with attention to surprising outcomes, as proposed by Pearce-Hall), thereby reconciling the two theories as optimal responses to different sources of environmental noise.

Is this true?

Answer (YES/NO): YES